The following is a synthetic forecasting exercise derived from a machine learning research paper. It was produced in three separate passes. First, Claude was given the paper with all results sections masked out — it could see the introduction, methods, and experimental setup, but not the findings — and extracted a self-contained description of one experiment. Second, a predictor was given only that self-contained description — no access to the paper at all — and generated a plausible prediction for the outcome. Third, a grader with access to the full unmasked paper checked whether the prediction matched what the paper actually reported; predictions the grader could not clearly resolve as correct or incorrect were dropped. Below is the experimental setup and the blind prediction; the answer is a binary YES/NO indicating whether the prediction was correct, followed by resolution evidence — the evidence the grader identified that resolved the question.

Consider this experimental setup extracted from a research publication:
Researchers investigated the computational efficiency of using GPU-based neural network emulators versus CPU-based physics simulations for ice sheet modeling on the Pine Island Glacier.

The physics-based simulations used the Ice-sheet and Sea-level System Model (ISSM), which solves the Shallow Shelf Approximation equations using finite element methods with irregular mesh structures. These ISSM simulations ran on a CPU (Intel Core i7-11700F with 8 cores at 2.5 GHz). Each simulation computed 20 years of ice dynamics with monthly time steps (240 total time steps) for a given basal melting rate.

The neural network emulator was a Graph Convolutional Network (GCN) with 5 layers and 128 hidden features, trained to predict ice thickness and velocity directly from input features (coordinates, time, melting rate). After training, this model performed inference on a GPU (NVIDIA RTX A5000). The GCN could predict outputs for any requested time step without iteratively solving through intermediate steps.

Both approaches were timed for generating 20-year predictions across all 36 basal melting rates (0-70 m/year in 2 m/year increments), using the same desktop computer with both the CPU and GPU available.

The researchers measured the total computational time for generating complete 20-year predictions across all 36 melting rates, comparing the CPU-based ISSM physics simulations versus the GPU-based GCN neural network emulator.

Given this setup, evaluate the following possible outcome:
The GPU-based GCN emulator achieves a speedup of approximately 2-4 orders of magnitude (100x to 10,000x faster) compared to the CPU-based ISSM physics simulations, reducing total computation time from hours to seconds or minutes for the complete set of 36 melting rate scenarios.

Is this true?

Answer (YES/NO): NO